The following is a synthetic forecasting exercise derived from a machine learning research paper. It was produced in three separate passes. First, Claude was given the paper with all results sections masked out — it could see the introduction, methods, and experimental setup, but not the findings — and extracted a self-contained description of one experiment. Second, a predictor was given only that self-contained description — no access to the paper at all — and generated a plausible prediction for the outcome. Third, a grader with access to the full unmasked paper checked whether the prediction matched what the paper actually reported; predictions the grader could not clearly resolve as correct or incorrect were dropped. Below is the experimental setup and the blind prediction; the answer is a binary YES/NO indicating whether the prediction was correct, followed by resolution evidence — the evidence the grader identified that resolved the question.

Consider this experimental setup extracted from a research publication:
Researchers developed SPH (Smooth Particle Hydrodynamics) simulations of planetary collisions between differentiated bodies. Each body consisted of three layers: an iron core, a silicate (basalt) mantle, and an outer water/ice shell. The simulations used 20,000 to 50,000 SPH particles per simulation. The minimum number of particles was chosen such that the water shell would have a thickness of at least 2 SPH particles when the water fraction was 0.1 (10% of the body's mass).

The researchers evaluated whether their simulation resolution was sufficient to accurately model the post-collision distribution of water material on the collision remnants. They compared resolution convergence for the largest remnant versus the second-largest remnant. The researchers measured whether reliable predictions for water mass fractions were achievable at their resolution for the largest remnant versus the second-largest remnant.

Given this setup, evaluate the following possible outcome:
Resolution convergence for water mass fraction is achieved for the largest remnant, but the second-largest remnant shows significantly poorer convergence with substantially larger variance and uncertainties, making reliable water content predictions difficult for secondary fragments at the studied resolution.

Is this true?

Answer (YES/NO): YES